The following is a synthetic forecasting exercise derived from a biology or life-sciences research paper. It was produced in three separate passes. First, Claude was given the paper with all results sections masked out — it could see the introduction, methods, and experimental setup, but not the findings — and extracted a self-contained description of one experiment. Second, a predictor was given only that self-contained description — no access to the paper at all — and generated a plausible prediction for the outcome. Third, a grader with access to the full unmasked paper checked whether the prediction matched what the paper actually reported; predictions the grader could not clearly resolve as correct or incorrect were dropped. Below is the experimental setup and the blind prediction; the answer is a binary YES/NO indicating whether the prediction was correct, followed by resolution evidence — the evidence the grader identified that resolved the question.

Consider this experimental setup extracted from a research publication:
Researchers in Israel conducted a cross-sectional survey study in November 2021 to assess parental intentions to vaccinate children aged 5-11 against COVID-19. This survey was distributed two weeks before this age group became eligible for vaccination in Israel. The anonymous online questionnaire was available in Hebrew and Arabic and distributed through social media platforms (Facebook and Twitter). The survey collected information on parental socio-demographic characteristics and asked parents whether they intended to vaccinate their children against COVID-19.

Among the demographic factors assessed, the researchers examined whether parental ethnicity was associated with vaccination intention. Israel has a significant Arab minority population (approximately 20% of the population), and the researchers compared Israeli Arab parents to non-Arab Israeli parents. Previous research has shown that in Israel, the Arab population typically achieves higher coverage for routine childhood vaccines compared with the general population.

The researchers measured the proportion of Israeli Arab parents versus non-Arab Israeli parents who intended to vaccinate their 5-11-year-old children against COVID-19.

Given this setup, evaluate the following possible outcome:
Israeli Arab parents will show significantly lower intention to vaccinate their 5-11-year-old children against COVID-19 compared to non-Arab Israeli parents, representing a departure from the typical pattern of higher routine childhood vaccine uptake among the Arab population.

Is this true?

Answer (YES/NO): YES